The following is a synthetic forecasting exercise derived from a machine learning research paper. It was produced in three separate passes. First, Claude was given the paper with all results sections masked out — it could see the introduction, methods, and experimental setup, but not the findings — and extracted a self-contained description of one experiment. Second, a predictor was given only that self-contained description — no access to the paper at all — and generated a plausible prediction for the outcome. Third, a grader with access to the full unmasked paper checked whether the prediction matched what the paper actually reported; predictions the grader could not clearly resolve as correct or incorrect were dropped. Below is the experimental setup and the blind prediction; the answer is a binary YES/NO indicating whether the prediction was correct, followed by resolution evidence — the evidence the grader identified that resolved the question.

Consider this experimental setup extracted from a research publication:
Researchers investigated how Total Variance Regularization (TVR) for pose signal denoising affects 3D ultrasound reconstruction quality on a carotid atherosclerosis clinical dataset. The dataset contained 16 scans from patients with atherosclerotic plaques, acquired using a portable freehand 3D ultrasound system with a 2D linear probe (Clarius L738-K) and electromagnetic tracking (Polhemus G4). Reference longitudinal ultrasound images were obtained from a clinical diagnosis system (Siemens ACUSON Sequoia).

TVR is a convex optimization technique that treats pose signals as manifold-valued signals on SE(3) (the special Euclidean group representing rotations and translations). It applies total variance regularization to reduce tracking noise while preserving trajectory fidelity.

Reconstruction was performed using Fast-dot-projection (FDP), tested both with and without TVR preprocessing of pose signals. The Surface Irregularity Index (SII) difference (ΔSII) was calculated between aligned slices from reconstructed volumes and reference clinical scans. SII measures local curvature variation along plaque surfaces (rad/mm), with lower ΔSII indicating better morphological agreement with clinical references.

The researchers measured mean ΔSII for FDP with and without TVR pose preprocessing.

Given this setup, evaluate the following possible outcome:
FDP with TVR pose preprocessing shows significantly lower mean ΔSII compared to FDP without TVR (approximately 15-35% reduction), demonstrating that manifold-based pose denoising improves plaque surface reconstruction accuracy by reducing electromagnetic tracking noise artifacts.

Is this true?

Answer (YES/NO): NO